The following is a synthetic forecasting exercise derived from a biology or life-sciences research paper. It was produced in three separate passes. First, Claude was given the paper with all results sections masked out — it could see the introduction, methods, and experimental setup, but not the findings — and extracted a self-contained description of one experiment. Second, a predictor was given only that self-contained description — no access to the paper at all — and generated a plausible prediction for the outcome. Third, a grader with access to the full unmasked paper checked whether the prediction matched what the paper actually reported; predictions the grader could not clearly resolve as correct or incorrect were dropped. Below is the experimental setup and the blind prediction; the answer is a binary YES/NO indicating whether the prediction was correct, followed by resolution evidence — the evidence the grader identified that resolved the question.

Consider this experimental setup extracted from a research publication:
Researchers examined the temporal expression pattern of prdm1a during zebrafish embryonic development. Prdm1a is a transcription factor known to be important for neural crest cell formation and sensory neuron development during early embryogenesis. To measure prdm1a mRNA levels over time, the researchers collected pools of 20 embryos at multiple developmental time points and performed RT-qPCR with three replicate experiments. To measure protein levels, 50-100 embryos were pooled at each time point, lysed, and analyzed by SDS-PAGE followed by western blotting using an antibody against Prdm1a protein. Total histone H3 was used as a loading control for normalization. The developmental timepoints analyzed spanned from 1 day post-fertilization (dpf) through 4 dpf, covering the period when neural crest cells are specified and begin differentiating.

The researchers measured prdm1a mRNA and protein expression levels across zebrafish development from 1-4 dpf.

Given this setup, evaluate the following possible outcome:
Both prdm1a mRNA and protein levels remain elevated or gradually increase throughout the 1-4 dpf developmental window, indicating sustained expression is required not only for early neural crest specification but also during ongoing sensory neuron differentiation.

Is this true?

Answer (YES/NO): NO